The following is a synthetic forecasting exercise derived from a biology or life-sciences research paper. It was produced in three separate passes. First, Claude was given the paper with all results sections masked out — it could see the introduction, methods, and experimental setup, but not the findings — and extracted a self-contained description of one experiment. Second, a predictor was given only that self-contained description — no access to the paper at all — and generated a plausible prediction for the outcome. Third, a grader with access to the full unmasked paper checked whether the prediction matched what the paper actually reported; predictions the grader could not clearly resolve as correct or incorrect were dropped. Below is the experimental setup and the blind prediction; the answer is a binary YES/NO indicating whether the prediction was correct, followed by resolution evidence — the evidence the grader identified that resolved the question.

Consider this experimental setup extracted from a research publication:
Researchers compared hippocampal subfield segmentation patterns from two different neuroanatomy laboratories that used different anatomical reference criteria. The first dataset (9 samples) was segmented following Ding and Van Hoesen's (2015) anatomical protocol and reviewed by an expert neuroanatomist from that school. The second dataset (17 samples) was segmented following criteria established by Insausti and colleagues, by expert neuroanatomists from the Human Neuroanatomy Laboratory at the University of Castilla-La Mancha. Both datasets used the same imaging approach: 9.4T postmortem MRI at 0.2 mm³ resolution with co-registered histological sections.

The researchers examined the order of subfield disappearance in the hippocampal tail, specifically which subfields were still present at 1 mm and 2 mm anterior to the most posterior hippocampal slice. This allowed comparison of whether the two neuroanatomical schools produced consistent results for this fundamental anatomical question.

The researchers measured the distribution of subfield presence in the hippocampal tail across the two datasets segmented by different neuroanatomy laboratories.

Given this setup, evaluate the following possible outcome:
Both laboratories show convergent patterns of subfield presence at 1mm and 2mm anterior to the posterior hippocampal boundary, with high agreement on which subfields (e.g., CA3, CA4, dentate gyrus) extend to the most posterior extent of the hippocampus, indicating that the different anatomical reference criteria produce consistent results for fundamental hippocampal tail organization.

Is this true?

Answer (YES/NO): NO